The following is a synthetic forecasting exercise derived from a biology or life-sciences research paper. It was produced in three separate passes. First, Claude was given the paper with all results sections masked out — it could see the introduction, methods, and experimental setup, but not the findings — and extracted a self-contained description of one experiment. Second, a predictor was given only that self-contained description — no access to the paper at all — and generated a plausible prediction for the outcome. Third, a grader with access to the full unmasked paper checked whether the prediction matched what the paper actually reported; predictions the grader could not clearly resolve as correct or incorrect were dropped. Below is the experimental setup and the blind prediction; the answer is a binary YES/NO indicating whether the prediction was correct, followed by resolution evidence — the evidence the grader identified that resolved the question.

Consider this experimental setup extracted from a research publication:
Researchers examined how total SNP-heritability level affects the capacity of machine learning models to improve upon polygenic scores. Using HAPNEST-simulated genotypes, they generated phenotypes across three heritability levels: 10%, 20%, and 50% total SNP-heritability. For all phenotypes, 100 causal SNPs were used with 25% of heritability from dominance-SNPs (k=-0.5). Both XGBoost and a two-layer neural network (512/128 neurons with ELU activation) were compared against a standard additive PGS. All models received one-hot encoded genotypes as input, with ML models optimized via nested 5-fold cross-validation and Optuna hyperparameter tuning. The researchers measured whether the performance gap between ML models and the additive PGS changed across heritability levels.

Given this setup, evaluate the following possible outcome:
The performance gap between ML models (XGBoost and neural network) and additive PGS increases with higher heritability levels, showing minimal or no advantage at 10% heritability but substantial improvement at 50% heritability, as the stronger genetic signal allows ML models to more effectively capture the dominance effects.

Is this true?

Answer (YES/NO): YES